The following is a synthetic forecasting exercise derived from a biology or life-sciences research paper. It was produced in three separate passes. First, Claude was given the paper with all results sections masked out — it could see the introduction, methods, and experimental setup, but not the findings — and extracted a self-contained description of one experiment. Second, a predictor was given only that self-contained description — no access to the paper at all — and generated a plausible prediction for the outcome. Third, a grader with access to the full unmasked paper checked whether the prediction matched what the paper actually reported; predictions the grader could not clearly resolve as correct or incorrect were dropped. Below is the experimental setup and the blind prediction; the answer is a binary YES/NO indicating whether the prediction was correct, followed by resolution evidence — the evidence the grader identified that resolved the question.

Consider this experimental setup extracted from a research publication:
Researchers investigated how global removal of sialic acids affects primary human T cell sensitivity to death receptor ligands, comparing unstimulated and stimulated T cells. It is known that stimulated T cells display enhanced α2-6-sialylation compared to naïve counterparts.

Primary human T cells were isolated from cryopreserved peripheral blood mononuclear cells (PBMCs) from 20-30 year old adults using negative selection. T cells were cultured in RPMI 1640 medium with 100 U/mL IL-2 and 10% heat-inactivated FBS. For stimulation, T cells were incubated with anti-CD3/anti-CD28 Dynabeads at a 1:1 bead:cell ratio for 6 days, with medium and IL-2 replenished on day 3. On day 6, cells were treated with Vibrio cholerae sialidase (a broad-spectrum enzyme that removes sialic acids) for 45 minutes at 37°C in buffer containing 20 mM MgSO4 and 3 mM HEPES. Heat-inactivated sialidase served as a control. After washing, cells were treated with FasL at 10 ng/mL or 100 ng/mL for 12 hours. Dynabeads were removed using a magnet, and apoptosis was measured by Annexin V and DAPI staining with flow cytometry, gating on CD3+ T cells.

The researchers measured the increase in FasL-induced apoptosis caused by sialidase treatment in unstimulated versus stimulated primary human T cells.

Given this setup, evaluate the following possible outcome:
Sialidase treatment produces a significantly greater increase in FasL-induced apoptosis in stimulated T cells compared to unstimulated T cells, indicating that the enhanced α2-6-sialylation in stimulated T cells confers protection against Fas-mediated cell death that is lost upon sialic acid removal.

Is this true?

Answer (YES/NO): YES